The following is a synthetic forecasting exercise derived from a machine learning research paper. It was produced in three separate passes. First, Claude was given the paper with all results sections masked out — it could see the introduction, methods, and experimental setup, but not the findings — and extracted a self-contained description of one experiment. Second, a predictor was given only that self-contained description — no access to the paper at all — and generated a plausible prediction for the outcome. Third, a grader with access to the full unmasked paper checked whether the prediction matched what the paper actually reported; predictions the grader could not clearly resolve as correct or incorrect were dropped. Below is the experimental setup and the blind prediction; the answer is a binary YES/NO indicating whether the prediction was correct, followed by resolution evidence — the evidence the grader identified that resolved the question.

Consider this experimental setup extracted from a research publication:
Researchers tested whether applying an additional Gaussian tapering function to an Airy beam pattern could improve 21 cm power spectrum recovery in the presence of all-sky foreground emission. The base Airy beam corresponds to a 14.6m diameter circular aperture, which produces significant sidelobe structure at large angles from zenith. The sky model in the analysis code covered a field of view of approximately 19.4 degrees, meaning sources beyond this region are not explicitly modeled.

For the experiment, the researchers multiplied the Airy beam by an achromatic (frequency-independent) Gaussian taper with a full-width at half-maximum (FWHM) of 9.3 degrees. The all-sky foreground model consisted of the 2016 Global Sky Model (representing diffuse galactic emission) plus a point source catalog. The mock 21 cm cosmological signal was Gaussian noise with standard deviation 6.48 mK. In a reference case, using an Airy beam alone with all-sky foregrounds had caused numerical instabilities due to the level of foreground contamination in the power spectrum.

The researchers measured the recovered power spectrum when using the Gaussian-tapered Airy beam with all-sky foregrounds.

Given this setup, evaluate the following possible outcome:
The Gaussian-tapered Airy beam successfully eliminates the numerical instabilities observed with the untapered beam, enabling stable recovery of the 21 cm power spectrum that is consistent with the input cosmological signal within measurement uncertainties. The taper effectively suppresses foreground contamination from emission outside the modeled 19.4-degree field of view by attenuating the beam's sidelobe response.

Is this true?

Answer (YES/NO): YES